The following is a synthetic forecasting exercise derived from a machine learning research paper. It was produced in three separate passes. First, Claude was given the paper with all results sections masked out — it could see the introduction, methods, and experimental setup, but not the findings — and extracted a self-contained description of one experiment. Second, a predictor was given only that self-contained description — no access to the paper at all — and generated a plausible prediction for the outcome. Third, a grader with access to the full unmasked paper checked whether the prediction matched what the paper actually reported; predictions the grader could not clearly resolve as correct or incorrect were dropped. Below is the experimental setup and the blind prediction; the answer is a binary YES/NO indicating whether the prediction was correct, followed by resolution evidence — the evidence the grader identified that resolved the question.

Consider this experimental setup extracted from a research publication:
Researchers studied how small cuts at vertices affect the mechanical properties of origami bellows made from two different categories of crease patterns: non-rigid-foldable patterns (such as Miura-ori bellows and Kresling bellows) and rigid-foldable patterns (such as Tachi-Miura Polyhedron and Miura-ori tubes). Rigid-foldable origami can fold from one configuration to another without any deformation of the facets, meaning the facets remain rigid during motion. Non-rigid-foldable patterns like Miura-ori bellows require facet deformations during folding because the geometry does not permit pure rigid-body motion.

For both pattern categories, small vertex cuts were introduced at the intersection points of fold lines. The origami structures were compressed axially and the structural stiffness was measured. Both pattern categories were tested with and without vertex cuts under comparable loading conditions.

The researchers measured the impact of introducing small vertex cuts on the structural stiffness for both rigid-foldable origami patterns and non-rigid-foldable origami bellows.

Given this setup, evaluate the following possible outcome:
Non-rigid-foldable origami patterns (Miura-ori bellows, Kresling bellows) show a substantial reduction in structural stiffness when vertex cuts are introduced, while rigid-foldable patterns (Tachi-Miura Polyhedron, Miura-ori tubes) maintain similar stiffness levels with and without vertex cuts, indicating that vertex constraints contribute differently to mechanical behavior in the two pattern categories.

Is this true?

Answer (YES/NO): YES